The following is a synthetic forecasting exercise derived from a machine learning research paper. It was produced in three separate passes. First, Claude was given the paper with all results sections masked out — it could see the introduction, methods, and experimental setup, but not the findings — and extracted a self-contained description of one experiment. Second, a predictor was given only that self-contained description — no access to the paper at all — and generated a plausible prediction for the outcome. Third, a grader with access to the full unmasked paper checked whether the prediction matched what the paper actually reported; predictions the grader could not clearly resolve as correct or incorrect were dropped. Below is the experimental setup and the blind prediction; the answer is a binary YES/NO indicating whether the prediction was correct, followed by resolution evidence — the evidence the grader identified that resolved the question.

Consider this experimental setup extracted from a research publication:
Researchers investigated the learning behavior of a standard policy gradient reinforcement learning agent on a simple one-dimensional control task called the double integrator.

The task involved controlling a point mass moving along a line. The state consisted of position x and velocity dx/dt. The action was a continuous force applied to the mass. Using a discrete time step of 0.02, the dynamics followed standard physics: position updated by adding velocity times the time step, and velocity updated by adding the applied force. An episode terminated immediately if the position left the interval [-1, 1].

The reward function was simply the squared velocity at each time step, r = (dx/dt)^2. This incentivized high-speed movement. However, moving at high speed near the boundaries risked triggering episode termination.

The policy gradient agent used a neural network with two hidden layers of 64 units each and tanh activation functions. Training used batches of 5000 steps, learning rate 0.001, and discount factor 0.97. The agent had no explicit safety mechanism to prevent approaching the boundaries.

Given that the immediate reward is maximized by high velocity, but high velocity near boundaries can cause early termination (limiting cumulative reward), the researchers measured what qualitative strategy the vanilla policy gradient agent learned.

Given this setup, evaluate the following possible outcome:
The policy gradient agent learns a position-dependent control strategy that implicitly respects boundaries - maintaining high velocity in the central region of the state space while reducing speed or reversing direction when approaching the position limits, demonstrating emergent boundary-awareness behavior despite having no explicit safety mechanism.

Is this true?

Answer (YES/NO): NO